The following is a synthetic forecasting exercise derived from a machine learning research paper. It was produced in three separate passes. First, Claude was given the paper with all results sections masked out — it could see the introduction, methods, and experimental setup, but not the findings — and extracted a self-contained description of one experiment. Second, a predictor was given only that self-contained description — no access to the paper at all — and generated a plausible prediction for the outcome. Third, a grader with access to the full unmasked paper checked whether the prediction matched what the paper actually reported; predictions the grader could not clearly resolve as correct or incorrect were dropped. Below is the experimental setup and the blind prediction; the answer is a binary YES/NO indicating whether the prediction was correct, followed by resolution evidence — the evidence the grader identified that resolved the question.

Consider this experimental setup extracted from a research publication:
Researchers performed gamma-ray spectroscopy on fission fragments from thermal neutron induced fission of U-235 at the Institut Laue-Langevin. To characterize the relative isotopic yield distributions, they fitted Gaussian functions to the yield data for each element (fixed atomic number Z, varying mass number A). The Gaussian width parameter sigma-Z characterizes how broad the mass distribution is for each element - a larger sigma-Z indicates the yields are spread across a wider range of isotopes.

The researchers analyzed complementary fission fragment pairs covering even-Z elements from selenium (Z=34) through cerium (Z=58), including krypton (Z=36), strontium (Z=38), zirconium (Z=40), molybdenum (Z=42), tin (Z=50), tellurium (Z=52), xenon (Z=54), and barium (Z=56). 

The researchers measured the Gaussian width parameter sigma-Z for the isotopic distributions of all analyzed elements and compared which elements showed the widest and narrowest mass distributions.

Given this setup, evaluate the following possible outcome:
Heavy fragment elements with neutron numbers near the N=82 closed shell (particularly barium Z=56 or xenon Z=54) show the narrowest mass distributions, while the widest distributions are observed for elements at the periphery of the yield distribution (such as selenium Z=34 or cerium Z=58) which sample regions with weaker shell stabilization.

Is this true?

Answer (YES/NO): NO